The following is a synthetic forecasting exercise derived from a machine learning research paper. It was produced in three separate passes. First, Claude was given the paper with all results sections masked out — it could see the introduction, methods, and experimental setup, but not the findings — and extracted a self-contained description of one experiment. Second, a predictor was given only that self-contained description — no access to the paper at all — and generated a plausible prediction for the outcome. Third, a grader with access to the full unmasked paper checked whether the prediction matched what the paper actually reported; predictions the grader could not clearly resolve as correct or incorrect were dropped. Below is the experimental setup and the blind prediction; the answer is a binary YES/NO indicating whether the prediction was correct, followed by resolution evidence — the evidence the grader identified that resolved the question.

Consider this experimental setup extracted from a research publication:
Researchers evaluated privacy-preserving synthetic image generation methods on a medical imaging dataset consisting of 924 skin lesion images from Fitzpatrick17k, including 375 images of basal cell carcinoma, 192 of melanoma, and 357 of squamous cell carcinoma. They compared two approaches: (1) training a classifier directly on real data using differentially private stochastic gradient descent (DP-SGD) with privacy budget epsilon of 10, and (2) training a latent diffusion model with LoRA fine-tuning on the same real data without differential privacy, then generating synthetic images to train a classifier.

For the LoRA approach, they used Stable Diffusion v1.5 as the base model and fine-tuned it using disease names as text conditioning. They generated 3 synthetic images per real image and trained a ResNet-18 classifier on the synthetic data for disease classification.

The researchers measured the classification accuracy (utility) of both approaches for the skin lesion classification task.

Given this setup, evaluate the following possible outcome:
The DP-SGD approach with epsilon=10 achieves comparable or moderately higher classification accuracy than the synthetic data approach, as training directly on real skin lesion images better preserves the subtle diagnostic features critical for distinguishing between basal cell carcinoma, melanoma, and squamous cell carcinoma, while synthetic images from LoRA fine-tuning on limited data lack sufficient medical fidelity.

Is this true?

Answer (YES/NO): NO